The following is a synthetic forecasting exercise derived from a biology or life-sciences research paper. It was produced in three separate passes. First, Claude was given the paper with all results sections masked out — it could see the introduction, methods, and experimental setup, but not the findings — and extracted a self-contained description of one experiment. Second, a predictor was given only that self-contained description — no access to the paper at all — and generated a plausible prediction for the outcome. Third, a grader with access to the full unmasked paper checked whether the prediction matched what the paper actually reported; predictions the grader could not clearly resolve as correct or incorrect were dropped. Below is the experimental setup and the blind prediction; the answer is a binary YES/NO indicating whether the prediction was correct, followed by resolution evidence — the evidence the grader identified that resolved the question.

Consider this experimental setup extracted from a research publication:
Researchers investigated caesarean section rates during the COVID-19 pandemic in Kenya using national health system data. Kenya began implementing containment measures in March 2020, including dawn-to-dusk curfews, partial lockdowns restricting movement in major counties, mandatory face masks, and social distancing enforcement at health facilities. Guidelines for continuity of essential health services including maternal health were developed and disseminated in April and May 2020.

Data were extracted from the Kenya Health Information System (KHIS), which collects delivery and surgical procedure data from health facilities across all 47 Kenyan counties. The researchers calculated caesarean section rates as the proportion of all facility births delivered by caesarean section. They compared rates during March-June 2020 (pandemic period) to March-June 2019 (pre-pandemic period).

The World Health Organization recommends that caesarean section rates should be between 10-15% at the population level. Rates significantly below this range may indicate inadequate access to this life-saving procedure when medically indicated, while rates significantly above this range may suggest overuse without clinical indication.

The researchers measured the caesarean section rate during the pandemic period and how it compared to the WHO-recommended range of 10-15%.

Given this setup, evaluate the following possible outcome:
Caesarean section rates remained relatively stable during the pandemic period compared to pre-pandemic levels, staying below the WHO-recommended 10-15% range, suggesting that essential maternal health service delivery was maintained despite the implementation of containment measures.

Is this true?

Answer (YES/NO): NO